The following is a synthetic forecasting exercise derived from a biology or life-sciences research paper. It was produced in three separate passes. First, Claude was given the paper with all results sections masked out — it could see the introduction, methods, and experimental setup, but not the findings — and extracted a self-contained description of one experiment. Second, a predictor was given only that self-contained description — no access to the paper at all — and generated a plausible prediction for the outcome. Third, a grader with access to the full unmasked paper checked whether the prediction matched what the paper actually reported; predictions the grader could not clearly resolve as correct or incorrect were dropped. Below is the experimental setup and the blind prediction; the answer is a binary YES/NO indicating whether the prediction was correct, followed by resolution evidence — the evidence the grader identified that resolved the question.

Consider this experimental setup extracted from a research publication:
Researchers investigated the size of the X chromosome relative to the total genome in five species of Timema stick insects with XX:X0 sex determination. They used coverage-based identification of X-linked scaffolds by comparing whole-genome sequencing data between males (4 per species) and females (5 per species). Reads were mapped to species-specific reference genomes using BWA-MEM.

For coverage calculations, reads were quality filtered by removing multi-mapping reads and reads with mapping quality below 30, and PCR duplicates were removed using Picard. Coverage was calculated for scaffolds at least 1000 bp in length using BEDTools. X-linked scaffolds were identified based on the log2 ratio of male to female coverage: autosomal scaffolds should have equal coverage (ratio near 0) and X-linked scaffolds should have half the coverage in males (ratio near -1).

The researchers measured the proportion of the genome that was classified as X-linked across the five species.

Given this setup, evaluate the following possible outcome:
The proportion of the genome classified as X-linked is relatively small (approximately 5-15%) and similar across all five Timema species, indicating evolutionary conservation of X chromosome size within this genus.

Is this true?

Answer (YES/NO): YES